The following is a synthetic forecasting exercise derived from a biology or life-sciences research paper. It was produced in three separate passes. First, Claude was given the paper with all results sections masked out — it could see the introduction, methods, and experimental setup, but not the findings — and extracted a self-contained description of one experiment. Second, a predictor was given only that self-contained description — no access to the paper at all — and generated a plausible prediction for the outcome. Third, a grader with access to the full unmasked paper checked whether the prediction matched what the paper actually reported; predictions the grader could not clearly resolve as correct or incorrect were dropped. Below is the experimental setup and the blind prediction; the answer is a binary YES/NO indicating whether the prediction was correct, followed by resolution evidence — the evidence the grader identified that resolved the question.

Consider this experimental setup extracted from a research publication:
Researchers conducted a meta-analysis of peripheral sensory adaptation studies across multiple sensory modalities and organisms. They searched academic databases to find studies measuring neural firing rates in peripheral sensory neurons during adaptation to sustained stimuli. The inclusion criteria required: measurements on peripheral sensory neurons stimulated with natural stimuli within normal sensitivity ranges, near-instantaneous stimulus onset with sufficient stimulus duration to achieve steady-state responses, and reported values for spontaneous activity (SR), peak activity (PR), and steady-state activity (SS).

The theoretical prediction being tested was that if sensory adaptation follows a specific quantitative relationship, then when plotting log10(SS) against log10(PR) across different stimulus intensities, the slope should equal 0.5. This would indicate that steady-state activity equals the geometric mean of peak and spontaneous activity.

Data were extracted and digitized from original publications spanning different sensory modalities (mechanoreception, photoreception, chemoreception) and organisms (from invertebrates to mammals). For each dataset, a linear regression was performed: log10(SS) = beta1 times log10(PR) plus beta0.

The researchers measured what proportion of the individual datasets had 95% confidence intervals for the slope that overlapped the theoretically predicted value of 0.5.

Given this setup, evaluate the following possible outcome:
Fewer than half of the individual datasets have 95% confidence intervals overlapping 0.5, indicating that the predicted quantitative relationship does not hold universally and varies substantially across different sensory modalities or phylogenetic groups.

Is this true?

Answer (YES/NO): NO